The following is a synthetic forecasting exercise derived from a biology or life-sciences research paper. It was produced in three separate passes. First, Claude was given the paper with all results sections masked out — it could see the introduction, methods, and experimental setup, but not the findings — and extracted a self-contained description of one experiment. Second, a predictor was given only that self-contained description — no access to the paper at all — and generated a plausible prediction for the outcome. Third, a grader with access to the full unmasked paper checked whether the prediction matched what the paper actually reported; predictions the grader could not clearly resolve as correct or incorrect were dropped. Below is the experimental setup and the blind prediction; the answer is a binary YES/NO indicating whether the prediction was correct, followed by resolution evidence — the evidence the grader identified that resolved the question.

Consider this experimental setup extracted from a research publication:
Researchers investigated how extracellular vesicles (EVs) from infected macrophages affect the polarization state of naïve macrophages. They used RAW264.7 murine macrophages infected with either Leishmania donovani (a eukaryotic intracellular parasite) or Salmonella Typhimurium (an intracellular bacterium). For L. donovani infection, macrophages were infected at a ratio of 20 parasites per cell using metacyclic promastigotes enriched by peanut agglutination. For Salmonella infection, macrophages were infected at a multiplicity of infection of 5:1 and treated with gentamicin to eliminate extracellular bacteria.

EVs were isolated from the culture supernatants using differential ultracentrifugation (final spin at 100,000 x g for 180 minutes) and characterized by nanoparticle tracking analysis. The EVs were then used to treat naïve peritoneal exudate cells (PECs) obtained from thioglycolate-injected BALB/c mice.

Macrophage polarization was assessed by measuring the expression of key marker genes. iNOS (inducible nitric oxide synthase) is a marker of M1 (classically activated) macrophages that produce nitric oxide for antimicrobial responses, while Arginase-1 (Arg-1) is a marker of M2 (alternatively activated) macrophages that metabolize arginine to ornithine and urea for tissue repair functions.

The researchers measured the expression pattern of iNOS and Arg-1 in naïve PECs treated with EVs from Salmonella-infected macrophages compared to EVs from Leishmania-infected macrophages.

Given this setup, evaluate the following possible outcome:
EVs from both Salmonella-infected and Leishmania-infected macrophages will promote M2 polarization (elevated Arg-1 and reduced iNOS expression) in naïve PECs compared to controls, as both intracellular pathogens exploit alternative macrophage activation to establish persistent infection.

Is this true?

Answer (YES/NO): NO